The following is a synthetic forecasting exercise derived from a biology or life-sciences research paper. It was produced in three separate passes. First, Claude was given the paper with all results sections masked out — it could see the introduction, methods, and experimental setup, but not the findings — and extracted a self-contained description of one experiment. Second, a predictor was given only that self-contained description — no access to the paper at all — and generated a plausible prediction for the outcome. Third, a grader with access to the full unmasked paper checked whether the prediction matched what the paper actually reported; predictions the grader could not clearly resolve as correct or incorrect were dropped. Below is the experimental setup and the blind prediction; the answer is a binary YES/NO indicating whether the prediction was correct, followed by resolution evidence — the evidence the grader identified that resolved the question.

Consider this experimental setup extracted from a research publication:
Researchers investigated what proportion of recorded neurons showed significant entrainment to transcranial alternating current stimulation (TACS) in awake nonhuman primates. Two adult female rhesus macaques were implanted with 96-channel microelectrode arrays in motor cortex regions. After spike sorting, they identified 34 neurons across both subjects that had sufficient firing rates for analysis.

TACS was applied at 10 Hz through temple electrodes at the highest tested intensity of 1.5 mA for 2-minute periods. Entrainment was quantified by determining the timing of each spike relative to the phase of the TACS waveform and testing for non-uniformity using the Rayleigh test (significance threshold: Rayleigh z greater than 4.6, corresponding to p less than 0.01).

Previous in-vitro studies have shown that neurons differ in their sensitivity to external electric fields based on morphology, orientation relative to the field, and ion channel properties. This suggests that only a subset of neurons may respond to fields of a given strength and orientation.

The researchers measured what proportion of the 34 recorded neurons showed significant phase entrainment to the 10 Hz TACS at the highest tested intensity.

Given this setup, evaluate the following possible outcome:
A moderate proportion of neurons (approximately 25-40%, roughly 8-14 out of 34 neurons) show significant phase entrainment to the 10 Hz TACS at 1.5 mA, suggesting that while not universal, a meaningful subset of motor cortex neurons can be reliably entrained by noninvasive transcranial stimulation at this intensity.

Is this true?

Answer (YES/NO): YES